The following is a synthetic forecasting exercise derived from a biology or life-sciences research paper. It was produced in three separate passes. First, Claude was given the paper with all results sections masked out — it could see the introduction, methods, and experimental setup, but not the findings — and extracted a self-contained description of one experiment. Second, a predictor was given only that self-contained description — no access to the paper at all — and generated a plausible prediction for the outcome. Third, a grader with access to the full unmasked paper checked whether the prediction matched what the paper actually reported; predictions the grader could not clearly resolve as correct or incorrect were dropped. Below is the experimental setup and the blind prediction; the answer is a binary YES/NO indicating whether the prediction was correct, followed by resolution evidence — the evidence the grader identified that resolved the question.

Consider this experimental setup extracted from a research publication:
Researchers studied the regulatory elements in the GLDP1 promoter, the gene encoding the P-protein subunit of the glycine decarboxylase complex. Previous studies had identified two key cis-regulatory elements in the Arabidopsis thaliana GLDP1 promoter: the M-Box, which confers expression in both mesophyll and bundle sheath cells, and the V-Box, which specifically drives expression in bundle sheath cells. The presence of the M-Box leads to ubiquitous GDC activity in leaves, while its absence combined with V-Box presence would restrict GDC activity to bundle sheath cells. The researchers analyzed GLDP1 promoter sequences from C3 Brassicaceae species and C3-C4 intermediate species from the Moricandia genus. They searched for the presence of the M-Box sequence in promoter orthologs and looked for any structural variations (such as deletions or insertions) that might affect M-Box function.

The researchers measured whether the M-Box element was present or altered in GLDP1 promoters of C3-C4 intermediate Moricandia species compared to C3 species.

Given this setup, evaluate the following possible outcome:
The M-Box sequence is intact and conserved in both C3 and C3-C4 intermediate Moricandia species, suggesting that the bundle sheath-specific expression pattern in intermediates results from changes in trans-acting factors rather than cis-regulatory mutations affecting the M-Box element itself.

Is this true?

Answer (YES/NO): NO